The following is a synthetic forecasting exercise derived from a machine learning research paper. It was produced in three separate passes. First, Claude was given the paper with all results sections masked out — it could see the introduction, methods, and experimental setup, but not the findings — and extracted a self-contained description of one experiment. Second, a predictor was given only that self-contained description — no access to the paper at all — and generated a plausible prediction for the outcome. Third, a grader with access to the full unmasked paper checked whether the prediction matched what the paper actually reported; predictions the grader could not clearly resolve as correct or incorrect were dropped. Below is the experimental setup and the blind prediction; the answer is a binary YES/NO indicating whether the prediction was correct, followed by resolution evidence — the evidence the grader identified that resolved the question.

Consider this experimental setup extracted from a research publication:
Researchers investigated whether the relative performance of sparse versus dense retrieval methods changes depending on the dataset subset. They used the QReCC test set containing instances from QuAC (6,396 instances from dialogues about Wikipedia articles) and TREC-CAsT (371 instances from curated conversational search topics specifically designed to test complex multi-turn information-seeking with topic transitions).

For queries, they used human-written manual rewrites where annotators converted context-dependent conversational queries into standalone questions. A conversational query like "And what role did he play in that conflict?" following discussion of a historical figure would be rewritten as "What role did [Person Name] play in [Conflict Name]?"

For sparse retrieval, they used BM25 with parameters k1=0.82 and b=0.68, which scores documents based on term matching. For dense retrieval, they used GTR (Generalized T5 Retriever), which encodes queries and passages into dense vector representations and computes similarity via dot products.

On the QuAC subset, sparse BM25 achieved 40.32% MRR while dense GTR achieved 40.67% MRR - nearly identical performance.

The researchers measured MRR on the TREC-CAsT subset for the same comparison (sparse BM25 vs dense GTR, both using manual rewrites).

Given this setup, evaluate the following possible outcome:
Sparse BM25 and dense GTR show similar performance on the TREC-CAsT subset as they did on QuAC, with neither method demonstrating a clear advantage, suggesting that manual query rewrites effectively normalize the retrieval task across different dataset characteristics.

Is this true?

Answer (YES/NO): NO